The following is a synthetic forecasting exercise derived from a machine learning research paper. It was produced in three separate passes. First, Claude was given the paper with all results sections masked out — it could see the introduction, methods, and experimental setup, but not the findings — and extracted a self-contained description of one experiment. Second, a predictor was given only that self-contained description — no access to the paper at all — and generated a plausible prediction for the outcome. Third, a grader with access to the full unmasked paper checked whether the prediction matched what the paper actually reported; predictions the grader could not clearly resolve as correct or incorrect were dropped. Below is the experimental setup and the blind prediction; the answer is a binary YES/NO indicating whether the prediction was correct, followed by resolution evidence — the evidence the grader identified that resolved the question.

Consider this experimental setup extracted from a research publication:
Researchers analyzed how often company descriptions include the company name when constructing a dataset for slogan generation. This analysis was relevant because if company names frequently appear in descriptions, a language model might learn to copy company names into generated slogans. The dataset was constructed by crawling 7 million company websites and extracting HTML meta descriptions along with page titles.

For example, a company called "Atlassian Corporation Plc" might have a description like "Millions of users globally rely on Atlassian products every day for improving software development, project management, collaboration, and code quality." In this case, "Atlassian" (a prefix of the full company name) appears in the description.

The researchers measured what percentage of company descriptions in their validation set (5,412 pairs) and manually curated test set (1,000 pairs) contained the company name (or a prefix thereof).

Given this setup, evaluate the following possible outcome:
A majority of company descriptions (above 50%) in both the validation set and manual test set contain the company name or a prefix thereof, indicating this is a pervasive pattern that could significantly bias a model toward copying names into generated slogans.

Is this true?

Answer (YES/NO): YES